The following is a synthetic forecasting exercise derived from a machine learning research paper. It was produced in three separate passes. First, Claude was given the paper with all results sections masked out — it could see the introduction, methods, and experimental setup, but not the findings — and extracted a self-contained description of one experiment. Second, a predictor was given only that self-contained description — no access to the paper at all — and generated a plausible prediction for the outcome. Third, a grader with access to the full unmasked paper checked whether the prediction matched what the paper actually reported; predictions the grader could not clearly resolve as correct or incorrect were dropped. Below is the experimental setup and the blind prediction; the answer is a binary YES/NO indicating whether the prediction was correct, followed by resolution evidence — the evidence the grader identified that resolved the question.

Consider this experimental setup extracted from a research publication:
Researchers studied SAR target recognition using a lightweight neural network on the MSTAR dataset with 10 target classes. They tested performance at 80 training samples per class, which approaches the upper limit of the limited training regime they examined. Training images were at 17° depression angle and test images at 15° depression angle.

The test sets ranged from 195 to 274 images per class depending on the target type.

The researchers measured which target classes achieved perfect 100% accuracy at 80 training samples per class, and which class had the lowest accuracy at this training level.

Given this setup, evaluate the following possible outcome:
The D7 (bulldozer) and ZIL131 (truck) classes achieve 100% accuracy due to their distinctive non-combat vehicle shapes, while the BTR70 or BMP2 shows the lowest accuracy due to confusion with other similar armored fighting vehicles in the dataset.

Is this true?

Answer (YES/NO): NO